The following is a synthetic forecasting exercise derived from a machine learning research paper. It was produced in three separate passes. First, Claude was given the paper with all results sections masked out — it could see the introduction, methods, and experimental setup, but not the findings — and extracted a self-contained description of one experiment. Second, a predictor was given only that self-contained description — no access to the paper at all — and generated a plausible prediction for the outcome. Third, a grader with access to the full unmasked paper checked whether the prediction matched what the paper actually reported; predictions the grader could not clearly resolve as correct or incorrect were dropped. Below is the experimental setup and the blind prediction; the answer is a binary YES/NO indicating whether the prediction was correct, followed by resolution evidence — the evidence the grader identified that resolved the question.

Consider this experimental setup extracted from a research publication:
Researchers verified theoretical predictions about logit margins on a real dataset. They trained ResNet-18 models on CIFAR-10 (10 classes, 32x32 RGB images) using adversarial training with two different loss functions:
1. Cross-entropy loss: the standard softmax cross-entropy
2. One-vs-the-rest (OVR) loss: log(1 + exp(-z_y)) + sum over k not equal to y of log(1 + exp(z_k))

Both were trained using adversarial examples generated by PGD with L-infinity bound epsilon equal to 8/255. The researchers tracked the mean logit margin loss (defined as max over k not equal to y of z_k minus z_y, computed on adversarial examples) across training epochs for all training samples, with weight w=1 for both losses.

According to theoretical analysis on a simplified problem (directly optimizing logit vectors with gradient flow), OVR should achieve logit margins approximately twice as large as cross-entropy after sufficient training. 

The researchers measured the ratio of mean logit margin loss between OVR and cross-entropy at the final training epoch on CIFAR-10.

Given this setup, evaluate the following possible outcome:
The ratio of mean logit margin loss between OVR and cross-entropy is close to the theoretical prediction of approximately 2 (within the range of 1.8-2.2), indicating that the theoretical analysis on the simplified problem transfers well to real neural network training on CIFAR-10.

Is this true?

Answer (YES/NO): YES